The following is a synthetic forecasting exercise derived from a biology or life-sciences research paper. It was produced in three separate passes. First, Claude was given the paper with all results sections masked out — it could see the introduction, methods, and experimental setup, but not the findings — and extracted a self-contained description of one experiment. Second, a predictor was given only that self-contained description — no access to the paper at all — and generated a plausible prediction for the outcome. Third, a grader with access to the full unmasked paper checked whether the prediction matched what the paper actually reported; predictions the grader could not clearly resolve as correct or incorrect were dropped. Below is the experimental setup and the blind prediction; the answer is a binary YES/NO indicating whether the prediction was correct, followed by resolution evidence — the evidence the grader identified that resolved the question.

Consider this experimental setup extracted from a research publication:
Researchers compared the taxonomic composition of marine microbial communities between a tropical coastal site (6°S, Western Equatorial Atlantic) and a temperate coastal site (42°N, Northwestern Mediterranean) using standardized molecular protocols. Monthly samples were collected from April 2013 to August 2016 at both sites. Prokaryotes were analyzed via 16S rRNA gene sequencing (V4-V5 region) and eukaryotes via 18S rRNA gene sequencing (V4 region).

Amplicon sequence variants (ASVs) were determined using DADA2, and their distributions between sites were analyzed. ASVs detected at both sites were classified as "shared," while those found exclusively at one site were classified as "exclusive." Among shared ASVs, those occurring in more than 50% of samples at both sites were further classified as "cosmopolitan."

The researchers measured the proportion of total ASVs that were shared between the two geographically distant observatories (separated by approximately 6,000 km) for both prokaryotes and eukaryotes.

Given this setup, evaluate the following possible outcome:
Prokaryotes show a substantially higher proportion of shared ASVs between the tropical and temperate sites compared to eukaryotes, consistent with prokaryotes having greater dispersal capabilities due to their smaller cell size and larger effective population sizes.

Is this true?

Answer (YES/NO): NO